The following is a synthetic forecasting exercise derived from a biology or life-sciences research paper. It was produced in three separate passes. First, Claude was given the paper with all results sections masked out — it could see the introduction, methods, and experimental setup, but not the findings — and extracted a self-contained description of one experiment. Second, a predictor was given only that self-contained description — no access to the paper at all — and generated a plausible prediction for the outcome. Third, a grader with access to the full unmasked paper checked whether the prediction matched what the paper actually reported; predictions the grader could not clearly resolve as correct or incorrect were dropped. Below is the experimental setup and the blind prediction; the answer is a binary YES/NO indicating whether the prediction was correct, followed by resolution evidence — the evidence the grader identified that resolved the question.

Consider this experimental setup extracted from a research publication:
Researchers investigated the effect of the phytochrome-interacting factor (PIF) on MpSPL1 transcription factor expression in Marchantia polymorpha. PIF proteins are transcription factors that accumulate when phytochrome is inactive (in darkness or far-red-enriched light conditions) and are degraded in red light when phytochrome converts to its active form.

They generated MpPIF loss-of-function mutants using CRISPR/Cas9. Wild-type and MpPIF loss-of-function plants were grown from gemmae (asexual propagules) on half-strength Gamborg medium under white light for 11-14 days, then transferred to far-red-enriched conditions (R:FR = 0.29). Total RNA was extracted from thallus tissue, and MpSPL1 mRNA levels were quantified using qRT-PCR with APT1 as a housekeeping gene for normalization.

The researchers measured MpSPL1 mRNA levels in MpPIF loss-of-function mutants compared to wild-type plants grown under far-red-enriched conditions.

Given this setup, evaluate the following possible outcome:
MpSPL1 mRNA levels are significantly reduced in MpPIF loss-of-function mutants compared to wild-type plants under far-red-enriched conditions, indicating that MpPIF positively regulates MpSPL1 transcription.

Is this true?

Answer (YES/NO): YES